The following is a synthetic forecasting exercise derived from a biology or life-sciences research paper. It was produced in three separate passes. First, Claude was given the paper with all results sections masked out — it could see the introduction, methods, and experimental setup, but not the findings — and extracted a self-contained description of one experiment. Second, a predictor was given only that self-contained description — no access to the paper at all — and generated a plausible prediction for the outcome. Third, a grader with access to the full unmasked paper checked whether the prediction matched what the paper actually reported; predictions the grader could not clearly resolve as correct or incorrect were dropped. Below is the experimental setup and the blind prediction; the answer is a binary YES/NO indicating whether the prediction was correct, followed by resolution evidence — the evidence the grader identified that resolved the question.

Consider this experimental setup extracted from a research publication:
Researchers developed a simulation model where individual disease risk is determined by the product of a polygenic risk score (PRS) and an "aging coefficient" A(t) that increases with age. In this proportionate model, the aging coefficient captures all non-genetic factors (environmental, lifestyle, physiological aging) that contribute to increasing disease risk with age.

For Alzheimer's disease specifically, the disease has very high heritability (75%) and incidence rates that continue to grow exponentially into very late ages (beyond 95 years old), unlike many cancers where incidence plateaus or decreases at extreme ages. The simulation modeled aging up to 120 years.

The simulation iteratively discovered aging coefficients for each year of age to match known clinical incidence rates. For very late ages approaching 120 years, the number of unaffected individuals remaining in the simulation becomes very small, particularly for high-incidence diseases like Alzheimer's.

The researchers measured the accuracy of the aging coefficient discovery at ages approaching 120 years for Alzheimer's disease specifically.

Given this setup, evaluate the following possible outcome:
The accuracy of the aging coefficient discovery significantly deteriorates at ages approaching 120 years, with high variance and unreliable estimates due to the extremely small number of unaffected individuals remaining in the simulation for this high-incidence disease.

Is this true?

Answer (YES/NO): NO